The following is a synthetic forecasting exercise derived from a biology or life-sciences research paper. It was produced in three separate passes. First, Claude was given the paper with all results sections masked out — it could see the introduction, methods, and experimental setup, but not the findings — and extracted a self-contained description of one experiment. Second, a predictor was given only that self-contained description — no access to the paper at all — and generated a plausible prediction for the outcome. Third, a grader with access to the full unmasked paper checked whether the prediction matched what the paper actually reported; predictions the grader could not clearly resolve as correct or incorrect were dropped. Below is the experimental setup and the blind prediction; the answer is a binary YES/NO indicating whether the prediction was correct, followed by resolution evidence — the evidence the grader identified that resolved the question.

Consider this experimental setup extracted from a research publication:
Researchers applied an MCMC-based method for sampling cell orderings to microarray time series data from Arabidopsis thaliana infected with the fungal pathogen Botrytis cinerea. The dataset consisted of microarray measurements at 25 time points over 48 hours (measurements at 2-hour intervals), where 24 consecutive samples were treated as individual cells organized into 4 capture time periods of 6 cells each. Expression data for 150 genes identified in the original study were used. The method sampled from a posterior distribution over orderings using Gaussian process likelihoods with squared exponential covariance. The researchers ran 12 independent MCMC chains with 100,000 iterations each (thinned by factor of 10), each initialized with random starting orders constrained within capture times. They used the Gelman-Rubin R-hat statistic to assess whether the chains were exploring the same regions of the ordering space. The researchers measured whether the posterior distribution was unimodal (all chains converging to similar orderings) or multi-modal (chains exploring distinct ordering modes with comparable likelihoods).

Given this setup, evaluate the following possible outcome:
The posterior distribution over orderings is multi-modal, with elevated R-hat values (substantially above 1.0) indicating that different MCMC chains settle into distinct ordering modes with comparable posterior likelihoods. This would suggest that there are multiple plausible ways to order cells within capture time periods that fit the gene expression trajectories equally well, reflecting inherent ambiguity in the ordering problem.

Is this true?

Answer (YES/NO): NO